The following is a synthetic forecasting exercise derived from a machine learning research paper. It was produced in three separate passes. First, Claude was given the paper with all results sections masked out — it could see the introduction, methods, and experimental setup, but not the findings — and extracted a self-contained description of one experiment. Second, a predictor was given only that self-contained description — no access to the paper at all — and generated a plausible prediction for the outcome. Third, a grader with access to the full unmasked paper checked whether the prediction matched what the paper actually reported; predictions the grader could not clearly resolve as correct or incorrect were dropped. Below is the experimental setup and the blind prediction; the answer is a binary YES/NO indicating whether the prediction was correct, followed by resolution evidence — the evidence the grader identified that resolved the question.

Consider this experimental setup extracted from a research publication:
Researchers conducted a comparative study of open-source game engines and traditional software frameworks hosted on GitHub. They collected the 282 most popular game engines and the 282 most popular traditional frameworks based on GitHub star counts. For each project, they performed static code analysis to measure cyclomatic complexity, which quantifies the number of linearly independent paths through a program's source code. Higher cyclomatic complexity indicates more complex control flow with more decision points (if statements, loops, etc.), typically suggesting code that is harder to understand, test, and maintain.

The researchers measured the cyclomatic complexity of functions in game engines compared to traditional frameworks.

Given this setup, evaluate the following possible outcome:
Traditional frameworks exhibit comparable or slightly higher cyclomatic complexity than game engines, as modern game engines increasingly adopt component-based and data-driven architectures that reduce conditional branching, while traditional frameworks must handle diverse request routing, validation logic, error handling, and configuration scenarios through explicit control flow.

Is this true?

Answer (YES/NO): NO